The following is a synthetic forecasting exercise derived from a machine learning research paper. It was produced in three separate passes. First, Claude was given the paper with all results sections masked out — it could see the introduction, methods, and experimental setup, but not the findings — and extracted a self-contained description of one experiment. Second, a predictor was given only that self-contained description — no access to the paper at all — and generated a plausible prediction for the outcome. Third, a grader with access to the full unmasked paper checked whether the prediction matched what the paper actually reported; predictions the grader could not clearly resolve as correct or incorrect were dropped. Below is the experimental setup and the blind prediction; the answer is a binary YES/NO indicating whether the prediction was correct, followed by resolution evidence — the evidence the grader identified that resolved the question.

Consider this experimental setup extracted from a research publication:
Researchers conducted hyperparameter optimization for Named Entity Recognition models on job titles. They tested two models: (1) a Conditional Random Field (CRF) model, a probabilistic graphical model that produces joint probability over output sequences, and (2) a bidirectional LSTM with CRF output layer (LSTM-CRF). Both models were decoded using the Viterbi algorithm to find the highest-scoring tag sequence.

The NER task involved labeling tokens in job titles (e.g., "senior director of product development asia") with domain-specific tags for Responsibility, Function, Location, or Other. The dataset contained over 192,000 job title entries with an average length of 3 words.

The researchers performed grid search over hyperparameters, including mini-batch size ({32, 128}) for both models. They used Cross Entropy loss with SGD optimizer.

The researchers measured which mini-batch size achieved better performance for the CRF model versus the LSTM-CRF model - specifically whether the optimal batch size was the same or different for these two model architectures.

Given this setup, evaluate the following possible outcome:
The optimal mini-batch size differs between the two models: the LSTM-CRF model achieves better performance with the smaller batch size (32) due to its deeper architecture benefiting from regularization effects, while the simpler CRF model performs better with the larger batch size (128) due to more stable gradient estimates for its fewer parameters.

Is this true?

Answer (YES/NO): NO